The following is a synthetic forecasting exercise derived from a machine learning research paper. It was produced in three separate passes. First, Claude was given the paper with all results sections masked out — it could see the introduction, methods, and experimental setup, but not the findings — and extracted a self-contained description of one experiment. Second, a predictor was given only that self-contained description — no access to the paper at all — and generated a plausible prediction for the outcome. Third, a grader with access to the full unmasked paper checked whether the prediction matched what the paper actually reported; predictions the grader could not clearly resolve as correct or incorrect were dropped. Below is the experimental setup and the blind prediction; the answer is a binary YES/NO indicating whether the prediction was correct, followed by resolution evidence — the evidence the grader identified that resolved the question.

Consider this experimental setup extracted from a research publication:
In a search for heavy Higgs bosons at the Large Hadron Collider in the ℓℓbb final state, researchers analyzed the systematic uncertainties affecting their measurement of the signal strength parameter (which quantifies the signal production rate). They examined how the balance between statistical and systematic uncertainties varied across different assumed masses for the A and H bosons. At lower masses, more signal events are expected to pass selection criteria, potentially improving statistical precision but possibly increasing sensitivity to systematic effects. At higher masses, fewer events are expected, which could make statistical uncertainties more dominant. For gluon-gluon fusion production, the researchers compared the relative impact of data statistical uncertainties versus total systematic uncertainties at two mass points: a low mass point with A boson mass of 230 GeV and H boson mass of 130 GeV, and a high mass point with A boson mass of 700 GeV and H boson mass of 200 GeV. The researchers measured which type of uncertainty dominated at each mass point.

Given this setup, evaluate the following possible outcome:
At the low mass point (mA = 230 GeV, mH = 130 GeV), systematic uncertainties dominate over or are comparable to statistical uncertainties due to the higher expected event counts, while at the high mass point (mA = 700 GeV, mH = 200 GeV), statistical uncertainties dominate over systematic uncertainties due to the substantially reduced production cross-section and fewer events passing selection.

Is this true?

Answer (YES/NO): YES